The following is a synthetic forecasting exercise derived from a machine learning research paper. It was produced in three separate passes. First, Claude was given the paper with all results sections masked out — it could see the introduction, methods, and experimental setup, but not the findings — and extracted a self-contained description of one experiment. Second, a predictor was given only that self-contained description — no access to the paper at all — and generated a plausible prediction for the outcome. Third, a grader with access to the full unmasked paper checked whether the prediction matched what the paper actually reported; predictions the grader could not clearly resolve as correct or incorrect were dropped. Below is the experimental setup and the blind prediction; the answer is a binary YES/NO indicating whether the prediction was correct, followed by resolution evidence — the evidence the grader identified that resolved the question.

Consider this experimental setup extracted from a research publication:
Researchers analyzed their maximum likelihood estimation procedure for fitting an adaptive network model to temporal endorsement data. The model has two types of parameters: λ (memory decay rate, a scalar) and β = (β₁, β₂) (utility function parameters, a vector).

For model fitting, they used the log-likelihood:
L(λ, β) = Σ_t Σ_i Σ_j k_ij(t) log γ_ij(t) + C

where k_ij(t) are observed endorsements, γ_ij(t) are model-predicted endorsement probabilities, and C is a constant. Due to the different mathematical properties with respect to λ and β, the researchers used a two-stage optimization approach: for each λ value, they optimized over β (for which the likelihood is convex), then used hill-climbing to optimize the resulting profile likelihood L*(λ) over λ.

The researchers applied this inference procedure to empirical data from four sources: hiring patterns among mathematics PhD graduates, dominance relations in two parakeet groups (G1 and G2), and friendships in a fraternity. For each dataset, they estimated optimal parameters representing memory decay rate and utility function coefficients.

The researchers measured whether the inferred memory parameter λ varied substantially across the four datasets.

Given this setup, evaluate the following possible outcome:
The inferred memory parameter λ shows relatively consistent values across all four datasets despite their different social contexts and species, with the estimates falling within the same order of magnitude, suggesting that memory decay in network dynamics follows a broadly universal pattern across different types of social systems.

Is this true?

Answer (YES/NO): NO